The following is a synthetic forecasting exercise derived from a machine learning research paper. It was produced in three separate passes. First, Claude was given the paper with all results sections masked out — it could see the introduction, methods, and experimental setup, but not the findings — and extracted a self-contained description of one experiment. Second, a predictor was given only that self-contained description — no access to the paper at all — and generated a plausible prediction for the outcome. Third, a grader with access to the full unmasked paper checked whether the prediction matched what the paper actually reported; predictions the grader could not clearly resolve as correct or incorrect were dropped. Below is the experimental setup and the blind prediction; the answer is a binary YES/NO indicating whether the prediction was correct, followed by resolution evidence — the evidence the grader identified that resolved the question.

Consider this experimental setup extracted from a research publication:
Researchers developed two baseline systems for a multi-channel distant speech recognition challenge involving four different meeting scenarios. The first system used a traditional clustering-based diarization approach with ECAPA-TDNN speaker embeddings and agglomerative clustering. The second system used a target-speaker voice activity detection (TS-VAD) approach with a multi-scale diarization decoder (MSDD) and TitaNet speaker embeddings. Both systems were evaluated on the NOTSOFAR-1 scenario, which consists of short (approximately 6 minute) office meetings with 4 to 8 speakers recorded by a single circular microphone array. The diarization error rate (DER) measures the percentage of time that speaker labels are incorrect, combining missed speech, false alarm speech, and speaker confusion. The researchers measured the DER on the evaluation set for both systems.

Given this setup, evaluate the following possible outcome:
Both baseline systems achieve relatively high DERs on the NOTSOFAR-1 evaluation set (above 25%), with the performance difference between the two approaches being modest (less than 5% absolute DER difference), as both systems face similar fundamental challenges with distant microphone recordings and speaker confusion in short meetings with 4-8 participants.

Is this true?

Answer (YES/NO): NO